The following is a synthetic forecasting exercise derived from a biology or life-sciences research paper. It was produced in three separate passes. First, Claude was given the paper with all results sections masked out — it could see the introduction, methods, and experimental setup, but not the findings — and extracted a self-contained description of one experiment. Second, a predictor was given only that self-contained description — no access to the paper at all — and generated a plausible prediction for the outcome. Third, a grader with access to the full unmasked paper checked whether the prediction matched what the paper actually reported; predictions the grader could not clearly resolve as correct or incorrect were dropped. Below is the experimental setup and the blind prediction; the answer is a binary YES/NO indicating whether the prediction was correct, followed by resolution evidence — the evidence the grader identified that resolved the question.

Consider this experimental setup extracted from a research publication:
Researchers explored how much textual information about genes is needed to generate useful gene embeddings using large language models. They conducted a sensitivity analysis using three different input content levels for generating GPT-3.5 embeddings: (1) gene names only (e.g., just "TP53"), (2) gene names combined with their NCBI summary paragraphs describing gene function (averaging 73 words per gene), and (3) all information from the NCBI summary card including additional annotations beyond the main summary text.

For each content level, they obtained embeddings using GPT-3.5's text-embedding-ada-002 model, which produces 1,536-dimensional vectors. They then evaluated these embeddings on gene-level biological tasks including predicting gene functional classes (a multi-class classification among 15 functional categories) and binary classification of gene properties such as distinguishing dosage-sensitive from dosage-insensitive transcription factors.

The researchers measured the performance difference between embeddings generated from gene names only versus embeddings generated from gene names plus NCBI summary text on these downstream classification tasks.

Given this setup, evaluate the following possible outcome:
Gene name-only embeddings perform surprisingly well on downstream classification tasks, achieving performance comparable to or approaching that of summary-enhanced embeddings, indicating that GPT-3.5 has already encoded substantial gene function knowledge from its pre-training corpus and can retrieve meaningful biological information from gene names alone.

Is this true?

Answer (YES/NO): YES